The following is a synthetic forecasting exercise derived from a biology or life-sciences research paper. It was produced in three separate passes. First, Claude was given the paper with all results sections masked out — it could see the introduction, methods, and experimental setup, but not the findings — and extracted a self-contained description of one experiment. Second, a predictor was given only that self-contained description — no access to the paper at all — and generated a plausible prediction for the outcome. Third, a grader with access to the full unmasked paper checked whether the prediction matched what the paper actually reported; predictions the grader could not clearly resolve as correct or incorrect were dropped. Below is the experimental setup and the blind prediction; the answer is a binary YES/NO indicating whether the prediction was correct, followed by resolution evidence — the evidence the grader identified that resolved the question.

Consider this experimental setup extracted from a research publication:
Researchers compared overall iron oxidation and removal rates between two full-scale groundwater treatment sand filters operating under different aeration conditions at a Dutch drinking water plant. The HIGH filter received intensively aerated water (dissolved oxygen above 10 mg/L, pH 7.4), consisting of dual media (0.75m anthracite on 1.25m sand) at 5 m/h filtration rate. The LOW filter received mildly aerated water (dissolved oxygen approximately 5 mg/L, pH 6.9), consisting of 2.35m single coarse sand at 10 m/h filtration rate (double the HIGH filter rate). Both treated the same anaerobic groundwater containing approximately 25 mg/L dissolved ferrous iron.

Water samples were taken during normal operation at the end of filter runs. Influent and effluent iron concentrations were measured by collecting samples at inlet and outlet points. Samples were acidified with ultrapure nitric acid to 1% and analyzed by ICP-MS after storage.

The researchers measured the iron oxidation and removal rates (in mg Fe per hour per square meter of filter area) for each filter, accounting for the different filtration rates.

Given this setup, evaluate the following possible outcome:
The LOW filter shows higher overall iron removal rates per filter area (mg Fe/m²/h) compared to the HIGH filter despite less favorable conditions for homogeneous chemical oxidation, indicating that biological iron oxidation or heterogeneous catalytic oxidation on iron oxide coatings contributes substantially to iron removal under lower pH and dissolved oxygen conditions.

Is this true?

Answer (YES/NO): YES